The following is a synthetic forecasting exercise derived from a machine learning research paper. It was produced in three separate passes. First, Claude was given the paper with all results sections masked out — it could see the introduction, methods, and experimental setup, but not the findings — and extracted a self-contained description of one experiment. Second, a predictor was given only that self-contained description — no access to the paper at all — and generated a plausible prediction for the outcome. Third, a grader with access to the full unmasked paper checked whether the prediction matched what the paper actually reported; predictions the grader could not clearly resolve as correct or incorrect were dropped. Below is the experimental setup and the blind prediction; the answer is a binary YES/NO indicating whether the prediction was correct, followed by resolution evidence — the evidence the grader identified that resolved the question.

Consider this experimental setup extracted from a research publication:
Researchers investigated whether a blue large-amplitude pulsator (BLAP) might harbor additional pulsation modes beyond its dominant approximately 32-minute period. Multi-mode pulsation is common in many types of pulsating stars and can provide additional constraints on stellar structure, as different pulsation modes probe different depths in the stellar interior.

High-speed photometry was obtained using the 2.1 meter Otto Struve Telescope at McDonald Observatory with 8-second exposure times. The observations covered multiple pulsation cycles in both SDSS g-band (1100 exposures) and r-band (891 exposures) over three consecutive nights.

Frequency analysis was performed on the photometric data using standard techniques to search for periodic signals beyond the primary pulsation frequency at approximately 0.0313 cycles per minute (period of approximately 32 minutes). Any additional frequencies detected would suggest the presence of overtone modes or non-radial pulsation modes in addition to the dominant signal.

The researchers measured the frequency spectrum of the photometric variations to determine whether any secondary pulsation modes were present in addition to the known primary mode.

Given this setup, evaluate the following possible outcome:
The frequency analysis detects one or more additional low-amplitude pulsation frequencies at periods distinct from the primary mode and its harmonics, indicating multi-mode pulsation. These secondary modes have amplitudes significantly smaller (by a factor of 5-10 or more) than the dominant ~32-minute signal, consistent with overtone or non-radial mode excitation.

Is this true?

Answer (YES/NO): NO